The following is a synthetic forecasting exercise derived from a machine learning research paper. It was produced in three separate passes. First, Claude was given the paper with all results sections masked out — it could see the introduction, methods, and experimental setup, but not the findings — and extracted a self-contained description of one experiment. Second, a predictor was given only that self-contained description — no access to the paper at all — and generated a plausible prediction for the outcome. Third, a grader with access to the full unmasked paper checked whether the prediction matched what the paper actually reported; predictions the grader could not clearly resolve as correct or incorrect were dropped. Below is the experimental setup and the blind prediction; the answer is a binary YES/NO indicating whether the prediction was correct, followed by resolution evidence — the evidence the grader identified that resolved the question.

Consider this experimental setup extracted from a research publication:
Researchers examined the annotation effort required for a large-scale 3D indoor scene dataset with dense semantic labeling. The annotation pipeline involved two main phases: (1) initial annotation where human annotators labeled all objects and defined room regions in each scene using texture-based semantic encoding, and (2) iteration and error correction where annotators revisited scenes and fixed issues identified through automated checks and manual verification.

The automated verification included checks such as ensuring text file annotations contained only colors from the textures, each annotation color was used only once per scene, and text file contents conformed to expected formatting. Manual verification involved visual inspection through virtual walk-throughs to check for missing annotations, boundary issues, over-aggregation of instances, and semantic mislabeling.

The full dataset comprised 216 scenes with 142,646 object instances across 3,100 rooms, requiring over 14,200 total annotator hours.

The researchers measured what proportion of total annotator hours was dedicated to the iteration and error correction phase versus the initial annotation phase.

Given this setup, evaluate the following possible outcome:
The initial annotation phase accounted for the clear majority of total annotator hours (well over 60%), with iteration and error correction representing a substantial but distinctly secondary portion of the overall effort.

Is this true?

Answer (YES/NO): NO